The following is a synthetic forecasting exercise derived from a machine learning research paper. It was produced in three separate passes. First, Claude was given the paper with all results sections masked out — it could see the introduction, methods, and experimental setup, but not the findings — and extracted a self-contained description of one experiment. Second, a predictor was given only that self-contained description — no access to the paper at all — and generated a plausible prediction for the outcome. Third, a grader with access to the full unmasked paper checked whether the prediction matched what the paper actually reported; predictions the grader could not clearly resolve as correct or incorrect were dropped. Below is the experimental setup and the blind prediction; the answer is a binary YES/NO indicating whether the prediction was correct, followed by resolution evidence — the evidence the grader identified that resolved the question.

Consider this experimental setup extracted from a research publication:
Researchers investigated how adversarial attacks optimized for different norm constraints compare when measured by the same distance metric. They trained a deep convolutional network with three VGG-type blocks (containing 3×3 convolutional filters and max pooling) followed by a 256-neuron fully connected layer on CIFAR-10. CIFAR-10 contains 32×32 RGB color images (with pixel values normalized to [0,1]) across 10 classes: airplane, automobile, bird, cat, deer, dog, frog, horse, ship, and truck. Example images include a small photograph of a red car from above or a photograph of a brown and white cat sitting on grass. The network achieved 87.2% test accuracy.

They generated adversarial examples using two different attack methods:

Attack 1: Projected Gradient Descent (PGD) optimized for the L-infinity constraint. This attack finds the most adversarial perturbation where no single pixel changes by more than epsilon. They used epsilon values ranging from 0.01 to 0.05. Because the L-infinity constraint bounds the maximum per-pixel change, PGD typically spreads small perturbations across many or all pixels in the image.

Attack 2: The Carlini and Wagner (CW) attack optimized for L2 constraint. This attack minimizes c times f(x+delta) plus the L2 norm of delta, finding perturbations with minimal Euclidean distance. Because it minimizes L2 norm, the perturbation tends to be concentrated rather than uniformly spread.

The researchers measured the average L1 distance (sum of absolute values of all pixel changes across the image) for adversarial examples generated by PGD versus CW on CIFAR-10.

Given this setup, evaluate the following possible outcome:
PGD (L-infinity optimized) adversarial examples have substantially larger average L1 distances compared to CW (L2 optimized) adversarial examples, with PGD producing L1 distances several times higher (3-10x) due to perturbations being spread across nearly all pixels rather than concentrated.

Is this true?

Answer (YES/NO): NO